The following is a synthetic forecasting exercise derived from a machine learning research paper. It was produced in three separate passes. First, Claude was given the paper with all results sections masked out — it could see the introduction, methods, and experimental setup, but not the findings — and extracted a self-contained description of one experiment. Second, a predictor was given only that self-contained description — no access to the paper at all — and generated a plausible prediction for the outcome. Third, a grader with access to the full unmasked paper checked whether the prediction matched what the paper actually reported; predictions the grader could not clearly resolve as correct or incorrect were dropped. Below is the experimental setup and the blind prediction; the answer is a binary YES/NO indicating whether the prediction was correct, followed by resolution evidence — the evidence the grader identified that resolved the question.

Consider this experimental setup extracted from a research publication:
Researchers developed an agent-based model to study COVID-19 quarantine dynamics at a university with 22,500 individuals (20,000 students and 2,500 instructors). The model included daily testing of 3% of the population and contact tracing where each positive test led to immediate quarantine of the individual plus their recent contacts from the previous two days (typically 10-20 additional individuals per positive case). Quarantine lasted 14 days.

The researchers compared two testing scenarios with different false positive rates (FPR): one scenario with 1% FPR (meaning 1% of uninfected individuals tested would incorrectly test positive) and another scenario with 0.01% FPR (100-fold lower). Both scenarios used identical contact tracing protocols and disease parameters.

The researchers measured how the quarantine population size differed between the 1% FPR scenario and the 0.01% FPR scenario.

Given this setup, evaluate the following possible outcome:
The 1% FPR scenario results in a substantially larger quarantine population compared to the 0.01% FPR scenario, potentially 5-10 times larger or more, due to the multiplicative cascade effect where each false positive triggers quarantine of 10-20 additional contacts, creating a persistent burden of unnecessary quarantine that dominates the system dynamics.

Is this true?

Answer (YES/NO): YES